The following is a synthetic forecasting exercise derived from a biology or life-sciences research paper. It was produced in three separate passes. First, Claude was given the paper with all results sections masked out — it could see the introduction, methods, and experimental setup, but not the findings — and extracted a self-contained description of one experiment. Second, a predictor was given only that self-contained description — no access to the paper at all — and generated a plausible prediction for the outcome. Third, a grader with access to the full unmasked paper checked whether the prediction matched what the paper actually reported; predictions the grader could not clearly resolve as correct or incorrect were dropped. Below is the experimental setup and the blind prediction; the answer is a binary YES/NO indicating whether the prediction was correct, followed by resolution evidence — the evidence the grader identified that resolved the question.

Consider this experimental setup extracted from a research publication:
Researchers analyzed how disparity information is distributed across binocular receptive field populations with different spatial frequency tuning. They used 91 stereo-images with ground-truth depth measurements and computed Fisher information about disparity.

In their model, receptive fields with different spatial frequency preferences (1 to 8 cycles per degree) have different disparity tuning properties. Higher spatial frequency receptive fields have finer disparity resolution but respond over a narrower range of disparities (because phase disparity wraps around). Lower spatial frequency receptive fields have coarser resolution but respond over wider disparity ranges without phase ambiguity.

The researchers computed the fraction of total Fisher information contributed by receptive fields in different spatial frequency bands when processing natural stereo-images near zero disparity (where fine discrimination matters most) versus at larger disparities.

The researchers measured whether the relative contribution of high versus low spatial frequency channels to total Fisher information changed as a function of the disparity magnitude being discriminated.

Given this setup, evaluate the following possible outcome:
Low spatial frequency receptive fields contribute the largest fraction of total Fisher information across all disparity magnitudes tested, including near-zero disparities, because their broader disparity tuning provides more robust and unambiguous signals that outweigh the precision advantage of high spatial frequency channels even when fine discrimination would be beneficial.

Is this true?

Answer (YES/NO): NO